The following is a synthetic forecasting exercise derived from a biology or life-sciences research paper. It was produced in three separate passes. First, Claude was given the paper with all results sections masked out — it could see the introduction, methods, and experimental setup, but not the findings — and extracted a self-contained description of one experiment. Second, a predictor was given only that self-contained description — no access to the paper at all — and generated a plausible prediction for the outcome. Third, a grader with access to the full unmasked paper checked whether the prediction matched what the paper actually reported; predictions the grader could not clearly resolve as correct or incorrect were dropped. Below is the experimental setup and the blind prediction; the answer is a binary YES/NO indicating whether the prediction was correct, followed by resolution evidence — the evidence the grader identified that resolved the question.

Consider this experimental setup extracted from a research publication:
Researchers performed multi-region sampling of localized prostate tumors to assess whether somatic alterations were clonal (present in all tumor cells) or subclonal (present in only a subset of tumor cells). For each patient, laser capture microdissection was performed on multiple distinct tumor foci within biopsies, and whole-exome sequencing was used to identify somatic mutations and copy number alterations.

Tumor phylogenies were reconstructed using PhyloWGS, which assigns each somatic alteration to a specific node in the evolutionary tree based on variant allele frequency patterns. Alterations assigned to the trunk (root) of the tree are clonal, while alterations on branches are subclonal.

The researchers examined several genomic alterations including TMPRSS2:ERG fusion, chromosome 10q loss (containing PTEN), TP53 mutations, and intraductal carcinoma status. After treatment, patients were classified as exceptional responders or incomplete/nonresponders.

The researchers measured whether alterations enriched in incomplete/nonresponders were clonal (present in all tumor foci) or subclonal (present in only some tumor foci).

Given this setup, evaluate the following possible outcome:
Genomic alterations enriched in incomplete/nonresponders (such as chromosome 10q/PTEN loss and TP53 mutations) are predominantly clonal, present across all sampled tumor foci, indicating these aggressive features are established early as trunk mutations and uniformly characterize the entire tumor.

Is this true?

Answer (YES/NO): YES